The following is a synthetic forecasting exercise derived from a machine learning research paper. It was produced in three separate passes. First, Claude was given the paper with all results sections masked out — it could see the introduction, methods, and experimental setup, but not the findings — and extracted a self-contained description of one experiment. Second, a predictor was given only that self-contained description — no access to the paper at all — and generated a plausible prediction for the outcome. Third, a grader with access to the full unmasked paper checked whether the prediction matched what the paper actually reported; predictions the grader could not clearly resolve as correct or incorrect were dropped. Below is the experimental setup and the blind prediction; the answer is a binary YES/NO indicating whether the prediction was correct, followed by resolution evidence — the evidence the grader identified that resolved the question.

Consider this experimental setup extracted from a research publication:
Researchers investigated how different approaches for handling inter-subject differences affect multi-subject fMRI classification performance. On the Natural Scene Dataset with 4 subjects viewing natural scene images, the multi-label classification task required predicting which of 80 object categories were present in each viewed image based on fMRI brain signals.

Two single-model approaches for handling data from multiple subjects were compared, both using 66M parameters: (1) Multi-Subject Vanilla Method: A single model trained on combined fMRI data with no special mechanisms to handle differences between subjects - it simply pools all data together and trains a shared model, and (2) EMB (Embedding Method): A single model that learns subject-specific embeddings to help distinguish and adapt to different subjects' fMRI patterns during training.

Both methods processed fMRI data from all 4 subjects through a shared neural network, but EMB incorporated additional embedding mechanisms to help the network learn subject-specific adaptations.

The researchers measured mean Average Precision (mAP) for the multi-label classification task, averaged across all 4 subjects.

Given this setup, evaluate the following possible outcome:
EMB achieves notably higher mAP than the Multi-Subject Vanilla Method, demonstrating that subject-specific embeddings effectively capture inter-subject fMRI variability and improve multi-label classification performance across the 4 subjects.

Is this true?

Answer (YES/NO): YES